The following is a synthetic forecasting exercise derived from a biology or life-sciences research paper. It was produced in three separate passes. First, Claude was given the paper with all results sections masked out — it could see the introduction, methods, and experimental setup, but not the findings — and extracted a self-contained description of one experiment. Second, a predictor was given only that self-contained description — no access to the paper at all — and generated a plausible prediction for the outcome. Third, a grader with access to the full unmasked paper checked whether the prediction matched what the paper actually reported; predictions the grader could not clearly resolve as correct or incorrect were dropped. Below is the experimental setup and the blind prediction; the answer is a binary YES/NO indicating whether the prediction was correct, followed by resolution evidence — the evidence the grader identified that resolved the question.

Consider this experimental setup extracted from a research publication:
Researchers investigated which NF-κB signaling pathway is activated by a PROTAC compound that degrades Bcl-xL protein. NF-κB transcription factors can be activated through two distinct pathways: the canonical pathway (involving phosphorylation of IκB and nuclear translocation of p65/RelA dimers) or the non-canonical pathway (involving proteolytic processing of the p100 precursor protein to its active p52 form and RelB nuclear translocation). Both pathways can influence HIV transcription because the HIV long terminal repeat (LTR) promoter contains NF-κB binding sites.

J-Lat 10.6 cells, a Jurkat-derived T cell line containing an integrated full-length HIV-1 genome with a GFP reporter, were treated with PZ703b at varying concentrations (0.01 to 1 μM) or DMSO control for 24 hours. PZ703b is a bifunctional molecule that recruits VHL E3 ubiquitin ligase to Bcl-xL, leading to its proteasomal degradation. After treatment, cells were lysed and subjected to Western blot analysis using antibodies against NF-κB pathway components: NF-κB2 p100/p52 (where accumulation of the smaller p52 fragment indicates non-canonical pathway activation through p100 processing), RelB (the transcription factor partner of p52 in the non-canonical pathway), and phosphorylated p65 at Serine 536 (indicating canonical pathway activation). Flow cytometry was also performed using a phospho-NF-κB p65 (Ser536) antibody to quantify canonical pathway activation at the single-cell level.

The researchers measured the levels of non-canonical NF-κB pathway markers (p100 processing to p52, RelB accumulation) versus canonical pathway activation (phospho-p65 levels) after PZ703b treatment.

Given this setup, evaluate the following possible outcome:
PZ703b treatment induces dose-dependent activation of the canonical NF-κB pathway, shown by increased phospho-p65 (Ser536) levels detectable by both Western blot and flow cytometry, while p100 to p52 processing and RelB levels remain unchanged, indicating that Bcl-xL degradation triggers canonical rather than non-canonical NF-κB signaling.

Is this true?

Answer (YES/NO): NO